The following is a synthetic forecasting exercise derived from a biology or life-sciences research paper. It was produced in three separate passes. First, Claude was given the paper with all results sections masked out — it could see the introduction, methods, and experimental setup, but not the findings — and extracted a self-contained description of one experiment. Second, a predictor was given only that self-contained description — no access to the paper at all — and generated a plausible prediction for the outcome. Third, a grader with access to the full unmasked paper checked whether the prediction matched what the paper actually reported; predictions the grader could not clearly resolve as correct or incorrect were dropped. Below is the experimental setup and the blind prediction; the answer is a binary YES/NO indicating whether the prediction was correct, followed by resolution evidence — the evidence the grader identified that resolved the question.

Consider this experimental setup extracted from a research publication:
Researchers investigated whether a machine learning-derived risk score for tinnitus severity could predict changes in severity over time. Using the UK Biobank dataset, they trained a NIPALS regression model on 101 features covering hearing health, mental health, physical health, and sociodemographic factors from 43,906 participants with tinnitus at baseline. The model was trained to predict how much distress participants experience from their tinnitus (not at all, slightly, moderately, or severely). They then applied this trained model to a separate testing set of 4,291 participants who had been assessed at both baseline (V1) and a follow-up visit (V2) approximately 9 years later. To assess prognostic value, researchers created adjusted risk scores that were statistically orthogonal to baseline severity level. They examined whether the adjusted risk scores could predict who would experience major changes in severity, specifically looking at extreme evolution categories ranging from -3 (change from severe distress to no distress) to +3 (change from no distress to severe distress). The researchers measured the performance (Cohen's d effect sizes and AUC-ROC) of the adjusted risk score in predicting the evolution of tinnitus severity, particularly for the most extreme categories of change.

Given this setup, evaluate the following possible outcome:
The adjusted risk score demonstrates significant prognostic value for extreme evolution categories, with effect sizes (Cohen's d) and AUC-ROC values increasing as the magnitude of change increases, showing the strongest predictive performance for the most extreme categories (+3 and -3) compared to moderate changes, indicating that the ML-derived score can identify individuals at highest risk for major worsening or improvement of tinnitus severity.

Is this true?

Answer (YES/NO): YES